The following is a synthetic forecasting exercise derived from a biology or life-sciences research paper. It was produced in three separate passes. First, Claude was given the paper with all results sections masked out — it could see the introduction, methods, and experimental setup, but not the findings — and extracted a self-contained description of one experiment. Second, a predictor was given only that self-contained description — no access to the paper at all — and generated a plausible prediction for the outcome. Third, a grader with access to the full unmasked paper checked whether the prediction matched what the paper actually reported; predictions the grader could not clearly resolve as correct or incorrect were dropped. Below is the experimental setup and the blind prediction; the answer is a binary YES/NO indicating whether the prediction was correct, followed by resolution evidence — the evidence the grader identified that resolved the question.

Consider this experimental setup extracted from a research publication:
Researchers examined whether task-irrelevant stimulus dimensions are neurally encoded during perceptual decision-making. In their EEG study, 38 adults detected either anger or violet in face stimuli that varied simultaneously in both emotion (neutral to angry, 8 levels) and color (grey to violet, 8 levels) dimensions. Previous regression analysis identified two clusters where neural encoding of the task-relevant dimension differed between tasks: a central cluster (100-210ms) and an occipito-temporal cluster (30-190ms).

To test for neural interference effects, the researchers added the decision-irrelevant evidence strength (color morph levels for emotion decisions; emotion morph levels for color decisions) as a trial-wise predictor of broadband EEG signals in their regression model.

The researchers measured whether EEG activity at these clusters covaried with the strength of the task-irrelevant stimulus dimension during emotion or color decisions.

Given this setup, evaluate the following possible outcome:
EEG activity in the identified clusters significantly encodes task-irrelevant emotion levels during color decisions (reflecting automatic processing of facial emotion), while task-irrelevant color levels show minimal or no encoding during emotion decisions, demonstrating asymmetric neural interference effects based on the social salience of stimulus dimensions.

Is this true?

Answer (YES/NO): NO